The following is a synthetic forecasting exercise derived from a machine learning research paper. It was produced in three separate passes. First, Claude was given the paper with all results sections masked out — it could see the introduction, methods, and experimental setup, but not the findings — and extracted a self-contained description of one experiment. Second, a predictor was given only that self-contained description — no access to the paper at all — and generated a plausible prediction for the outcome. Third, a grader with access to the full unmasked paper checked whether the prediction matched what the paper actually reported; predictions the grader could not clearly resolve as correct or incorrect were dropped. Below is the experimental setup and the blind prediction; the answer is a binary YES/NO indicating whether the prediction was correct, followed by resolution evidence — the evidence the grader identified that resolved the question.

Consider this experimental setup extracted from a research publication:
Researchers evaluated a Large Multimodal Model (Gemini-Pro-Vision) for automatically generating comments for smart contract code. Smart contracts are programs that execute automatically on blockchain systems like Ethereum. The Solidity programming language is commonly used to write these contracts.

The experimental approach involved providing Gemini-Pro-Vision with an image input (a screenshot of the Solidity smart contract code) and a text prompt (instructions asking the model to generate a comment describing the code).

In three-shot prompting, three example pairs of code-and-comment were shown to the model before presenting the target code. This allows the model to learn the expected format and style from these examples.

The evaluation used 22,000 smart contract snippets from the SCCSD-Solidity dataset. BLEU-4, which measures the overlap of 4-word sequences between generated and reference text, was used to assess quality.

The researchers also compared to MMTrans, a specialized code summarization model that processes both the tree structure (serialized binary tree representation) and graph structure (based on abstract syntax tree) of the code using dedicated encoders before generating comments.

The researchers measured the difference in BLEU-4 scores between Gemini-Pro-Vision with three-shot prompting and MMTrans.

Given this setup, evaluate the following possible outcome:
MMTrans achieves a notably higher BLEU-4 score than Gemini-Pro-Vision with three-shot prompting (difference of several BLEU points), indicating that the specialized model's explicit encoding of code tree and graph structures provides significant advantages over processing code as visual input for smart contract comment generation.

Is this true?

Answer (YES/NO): YES